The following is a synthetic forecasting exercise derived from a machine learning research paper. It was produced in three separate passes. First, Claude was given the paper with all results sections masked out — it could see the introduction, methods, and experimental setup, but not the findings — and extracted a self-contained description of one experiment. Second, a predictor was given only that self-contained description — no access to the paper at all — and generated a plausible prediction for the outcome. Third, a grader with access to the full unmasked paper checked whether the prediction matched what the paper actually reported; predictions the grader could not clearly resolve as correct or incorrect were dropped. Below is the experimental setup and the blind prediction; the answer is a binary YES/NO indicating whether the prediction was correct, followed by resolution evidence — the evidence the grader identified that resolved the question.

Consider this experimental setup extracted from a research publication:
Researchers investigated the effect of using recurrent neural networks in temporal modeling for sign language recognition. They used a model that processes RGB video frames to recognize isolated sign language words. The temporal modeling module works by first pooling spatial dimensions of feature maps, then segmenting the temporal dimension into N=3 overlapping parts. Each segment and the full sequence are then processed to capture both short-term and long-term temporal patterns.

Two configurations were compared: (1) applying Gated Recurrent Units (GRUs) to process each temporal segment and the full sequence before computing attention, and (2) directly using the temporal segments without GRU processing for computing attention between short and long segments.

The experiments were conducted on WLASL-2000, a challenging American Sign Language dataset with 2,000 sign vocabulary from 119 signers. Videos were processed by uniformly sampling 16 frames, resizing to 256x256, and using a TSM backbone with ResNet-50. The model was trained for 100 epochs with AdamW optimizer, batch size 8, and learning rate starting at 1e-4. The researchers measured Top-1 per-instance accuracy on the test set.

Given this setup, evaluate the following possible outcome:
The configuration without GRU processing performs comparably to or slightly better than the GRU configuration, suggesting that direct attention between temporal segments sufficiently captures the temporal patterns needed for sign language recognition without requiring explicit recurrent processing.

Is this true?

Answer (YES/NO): NO